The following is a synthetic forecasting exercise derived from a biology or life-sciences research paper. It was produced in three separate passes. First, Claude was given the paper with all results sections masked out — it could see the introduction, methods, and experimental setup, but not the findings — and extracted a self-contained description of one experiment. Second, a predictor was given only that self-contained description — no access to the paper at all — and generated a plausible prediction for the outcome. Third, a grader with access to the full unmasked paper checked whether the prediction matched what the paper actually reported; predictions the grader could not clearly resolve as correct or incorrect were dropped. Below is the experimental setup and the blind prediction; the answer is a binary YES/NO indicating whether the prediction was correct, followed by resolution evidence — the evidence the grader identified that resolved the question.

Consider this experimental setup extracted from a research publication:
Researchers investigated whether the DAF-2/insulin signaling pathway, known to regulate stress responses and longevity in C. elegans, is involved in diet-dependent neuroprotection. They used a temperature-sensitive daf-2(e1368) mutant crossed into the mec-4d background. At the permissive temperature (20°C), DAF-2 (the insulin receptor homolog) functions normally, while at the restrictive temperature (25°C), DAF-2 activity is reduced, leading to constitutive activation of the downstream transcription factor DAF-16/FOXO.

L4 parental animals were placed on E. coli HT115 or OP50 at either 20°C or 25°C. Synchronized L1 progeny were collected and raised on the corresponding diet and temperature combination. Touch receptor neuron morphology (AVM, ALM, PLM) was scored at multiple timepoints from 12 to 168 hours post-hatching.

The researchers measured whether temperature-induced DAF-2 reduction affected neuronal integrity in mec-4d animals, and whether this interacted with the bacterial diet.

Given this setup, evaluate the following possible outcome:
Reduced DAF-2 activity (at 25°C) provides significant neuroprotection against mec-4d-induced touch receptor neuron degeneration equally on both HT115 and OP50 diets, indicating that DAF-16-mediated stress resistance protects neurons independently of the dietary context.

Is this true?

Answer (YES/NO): NO